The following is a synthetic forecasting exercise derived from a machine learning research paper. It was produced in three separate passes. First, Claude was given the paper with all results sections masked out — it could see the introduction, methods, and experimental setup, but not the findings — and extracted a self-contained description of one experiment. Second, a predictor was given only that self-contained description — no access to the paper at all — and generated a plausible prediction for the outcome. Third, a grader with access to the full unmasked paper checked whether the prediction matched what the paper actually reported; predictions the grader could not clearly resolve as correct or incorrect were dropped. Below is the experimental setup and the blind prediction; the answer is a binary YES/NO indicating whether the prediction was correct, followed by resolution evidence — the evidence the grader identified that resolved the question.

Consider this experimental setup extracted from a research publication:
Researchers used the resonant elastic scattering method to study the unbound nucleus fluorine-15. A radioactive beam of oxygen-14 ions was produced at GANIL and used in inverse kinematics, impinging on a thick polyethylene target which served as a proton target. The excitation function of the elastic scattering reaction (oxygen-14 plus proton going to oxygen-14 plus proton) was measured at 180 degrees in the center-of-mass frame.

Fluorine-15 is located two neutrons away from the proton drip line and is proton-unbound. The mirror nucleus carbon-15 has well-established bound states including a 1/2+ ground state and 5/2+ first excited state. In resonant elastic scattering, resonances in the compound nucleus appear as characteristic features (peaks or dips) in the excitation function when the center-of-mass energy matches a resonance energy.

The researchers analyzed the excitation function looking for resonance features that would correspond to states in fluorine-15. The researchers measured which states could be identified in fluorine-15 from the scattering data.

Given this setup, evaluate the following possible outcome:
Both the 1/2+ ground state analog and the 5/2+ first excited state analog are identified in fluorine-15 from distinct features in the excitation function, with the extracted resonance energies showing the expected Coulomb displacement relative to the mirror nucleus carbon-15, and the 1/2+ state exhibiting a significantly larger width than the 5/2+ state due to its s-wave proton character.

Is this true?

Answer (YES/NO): NO